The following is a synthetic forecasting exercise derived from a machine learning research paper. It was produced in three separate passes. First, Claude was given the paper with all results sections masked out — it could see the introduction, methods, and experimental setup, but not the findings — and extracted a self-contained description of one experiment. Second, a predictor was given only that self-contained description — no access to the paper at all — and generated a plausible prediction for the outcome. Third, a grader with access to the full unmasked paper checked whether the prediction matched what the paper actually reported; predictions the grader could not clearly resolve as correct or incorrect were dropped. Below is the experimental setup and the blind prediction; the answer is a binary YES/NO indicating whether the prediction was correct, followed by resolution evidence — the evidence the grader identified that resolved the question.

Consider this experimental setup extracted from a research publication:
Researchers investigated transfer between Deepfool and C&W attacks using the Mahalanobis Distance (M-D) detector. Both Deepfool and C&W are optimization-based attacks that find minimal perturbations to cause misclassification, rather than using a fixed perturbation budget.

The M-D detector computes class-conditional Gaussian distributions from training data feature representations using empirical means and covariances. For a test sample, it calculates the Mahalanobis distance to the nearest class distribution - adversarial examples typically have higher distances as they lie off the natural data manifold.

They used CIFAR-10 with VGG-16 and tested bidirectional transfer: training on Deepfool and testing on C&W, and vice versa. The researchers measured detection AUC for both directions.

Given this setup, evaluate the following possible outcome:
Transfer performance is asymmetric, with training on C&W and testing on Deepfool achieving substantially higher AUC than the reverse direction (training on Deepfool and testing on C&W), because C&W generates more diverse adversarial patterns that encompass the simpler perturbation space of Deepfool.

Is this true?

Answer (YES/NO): NO